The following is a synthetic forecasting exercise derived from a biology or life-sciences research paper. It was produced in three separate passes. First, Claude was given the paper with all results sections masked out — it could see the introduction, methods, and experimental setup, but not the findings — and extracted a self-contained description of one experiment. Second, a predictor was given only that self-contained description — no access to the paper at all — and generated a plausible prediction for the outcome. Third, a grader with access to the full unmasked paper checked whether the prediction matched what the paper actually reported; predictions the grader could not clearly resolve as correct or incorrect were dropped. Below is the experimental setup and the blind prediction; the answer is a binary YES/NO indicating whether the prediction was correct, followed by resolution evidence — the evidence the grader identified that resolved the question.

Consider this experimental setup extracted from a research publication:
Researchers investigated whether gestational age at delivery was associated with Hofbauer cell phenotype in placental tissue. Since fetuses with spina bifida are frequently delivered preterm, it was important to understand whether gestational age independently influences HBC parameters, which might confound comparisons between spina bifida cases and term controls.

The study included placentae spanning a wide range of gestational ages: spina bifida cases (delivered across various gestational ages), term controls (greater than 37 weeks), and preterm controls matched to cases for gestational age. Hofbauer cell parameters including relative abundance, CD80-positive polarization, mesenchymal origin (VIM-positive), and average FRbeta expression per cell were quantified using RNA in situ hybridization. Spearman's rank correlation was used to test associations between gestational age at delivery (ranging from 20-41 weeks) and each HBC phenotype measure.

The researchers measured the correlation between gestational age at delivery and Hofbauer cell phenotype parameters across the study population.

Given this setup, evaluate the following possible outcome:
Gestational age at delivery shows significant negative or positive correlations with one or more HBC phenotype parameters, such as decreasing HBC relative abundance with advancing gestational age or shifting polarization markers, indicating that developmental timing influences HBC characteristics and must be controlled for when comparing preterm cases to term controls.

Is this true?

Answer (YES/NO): YES